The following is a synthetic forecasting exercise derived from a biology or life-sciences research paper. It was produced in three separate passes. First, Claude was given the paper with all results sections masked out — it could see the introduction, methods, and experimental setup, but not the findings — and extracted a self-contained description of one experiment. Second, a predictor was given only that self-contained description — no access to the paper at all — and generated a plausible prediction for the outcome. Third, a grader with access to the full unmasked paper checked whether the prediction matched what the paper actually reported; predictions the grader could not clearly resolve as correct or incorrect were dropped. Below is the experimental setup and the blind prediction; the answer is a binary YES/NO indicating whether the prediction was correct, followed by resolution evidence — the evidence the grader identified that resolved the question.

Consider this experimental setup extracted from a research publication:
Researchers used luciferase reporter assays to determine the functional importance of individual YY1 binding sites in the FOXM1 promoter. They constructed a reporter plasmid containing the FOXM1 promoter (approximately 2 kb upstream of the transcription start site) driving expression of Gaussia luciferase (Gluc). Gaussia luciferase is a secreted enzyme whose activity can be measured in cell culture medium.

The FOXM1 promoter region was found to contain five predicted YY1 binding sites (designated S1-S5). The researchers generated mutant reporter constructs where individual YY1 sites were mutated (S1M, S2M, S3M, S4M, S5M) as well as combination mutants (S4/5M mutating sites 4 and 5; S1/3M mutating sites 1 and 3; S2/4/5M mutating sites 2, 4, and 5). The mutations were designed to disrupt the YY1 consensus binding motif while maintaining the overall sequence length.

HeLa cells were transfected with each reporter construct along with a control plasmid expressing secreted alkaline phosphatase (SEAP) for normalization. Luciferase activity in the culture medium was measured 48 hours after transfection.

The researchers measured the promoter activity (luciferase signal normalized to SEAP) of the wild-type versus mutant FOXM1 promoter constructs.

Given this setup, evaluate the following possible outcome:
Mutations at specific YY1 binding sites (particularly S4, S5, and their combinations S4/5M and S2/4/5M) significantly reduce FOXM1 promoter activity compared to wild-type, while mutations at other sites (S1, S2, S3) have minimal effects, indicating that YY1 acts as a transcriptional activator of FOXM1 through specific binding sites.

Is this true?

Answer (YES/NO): NO